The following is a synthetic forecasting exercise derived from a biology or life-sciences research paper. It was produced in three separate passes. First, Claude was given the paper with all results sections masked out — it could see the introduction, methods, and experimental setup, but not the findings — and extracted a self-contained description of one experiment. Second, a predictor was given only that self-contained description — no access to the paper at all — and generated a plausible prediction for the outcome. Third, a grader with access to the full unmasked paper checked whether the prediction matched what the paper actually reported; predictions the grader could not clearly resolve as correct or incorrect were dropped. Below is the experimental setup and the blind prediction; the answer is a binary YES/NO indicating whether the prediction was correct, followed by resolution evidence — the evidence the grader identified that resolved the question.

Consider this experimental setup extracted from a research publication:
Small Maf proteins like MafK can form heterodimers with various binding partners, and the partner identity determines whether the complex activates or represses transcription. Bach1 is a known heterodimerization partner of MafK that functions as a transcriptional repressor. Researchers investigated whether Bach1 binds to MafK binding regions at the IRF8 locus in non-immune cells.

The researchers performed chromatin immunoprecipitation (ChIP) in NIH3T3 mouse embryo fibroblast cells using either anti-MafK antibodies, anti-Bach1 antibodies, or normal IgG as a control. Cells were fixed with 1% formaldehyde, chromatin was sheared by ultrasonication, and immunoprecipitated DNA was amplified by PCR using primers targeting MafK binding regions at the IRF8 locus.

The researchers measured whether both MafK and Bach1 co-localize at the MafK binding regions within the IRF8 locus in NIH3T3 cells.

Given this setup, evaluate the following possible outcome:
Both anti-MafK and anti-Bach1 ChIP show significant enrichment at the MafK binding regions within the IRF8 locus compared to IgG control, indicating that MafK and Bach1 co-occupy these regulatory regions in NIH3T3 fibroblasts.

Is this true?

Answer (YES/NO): NO